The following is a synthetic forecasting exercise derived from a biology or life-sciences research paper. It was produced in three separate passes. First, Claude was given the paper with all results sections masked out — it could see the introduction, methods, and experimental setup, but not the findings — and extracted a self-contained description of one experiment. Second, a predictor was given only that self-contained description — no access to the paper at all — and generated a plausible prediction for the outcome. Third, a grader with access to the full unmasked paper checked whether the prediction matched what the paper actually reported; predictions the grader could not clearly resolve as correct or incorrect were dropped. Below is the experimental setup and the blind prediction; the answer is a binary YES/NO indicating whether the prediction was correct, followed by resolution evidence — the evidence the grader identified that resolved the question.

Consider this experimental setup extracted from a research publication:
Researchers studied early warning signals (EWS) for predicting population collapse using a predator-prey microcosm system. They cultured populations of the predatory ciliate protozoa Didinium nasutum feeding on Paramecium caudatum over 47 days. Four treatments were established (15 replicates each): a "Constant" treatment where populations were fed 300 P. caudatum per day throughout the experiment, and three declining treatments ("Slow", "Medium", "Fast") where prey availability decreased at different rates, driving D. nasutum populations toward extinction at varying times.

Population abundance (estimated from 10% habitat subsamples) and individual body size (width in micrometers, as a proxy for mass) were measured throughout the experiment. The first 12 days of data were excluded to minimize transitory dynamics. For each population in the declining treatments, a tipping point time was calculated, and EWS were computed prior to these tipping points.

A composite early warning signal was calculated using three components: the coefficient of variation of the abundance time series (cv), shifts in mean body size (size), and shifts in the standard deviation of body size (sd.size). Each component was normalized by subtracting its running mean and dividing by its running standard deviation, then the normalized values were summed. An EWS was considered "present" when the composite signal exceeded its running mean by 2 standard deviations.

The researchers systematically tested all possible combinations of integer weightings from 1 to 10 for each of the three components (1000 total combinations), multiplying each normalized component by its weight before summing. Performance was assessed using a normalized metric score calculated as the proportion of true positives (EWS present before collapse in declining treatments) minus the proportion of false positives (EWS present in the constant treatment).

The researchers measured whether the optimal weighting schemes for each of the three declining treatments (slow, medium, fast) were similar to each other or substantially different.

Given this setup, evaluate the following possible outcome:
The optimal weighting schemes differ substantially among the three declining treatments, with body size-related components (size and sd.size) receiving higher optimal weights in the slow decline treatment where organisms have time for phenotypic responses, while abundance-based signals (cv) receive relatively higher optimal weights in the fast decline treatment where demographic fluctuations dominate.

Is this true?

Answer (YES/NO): NO